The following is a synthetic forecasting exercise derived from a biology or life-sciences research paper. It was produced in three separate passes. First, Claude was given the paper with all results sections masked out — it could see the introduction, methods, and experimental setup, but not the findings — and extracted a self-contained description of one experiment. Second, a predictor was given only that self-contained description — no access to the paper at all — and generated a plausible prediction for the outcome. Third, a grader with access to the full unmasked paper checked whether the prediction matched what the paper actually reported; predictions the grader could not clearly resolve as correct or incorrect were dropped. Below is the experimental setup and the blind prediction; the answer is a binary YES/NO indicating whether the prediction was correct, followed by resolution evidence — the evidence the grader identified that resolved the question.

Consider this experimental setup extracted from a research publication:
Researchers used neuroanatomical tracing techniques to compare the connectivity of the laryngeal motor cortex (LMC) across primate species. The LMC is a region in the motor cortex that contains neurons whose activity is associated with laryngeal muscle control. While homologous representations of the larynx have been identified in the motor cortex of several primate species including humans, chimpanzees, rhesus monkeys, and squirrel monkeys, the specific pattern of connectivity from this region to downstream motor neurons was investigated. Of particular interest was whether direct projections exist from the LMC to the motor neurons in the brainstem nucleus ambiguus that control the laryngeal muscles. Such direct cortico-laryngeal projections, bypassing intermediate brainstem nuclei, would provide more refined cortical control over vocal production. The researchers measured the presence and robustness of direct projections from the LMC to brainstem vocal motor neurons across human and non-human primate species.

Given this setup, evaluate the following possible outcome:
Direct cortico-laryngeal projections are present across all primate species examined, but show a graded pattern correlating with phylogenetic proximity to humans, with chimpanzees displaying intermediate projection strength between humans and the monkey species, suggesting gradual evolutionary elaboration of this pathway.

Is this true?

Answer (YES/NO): NO